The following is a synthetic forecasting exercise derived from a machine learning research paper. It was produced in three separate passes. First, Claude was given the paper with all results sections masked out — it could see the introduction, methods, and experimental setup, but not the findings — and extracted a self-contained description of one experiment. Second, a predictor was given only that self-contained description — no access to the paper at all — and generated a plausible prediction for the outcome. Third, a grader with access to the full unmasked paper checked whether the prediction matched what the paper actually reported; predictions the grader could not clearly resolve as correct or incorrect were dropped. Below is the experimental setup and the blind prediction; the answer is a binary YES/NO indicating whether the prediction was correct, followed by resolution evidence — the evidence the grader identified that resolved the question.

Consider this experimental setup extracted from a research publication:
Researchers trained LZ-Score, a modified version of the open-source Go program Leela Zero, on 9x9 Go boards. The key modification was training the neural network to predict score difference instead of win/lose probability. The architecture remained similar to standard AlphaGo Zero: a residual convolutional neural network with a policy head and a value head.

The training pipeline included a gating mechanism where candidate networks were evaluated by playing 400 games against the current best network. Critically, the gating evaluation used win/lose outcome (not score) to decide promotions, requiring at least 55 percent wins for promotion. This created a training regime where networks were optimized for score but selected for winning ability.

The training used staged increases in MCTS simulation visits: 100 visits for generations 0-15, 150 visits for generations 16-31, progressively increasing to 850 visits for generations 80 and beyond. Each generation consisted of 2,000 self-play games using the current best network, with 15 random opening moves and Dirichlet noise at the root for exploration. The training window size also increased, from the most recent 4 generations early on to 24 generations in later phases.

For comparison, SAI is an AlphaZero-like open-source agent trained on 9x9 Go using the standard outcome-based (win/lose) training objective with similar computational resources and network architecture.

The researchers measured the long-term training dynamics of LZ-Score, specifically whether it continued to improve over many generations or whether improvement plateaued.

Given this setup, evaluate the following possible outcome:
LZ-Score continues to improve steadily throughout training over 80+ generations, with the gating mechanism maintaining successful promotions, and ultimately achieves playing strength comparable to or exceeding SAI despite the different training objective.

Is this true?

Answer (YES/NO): NO